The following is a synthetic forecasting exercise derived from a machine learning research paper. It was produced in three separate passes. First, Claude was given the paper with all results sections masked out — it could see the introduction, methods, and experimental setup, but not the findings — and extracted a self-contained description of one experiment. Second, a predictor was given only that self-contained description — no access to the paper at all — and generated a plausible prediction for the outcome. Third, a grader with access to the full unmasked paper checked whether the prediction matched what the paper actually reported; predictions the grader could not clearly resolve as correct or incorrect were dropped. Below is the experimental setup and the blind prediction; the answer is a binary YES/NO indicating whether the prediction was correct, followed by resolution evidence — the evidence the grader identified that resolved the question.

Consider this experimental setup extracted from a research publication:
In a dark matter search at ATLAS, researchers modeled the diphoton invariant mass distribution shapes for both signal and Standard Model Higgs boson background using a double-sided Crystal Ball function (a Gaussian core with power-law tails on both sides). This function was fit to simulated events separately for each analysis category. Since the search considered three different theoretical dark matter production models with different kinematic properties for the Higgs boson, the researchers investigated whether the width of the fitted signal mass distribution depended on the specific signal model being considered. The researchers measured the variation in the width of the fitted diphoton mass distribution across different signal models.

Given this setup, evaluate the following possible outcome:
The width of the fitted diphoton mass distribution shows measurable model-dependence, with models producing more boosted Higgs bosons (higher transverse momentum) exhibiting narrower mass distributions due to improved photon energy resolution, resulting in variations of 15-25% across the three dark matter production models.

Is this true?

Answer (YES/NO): NO